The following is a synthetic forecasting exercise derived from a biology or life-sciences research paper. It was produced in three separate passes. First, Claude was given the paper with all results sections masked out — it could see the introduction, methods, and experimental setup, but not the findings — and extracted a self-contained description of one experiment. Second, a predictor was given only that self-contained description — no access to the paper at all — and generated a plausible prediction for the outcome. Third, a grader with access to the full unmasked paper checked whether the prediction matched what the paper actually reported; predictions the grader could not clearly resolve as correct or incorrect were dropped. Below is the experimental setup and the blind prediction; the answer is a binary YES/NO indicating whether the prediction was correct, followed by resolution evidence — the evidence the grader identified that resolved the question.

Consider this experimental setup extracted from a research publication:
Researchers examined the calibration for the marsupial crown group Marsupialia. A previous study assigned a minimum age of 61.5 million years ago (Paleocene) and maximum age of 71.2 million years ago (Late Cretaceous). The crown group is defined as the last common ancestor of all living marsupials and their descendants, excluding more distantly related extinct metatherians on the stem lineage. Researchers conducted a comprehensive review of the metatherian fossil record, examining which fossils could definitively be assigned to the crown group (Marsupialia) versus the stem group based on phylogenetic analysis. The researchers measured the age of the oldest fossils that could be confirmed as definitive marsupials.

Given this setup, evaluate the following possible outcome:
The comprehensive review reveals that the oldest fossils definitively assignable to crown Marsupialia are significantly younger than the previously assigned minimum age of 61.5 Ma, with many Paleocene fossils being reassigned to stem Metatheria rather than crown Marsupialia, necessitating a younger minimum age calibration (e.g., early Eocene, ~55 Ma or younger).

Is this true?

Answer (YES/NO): YES